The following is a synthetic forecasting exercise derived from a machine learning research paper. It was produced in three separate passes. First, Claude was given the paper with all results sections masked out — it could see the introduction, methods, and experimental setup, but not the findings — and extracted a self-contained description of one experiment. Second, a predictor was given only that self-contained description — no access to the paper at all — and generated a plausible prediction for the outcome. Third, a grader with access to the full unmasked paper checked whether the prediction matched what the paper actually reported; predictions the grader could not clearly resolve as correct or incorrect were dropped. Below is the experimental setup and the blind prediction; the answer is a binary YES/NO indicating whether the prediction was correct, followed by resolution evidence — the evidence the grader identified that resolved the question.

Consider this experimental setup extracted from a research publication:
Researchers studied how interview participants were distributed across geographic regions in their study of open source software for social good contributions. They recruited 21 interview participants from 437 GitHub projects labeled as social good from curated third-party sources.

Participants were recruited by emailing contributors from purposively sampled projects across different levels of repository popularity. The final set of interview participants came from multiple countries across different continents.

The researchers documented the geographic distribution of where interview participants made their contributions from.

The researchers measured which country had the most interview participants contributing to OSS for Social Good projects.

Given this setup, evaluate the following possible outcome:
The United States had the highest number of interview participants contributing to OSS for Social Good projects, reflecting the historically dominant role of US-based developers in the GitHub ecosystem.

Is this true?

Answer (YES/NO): NO